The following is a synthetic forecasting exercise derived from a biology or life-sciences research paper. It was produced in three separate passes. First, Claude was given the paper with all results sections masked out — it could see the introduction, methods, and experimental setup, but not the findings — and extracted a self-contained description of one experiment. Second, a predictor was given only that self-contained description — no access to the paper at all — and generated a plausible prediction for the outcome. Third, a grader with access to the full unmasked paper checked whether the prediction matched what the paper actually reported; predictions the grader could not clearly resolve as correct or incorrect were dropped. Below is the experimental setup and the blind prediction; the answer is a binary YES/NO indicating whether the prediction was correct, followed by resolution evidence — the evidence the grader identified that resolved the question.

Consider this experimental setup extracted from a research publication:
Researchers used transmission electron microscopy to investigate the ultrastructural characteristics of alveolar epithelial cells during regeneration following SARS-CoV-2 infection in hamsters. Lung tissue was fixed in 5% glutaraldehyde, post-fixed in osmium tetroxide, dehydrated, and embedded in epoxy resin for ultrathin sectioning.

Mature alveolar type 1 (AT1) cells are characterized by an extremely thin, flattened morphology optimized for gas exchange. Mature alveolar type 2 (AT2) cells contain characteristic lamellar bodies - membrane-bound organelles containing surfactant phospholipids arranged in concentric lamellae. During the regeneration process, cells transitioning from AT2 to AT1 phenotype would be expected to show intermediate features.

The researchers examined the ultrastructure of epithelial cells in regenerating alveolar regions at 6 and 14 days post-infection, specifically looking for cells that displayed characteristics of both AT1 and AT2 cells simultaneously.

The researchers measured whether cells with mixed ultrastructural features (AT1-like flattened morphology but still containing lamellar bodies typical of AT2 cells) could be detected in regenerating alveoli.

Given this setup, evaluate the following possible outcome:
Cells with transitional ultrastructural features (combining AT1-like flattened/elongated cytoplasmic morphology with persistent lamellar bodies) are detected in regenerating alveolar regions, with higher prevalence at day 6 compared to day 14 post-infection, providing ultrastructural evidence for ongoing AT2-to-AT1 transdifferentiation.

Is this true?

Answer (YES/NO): NO